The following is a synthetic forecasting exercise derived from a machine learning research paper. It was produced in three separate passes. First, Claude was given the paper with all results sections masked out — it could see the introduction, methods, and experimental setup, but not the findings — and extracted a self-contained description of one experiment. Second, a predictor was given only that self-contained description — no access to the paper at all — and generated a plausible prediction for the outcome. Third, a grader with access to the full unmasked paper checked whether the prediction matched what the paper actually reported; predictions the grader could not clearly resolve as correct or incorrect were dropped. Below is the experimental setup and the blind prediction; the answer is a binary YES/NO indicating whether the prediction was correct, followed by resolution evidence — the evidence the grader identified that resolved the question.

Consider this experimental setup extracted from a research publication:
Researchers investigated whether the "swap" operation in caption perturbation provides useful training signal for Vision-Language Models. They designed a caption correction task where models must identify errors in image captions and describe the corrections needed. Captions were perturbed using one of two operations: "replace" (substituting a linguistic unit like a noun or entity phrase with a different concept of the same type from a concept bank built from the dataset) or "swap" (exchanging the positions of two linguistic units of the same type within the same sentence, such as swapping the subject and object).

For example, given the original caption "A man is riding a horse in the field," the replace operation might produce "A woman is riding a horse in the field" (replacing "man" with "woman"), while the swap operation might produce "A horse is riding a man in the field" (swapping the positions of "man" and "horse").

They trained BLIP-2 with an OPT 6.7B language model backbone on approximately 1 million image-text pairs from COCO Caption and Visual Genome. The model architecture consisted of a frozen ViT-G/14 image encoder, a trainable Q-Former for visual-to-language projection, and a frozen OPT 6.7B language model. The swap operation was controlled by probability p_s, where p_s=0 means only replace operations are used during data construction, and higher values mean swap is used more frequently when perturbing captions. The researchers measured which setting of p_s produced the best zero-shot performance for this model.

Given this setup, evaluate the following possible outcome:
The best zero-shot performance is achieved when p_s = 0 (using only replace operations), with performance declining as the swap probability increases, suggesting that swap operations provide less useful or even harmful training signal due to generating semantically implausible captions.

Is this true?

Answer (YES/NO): YES